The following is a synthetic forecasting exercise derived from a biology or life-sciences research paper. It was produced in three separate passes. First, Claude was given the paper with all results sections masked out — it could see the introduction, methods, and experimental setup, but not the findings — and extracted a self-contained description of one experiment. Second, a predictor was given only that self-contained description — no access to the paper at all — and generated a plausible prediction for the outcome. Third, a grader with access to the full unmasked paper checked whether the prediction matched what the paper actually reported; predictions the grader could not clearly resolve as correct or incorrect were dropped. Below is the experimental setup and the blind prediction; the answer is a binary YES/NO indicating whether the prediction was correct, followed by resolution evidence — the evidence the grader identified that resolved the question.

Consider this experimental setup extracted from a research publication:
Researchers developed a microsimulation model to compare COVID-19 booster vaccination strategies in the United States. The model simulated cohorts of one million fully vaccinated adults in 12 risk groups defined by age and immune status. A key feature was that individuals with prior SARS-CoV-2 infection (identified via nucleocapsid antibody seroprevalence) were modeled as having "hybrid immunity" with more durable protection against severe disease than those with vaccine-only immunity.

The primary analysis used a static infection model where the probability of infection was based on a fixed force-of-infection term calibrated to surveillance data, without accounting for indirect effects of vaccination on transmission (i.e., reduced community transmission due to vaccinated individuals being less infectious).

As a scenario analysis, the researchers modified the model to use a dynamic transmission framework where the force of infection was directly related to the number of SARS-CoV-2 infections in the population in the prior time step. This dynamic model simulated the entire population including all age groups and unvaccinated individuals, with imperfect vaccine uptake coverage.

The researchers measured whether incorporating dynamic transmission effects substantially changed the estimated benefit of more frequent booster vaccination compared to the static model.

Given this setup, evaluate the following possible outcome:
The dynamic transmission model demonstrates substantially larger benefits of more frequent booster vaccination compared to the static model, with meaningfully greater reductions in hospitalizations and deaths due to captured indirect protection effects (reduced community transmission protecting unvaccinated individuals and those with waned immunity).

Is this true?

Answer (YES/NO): NO